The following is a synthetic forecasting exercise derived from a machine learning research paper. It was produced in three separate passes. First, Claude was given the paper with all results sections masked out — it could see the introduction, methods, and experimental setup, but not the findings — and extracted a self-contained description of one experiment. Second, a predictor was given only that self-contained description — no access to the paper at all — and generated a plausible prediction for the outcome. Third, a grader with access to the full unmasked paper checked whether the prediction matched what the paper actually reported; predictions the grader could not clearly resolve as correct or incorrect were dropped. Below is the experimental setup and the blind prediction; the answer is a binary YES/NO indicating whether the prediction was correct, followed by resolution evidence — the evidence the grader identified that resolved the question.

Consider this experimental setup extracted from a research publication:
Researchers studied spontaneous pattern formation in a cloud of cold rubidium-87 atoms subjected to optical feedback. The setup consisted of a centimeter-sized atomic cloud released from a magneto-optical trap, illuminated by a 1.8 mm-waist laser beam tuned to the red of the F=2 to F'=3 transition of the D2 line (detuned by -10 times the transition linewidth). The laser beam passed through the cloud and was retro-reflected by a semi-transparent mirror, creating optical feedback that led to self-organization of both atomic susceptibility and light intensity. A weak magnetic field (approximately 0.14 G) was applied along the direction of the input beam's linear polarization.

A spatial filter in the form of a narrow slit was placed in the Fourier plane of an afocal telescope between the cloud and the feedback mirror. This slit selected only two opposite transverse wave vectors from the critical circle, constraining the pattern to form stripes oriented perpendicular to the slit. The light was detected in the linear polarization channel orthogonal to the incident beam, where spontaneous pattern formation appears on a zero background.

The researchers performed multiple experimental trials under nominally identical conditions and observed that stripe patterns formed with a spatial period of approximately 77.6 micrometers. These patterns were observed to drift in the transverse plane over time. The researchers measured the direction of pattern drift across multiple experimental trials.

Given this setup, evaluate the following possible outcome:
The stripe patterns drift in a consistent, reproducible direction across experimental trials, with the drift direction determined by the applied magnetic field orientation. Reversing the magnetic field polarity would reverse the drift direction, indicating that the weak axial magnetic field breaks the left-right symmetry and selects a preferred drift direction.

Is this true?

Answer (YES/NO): NO